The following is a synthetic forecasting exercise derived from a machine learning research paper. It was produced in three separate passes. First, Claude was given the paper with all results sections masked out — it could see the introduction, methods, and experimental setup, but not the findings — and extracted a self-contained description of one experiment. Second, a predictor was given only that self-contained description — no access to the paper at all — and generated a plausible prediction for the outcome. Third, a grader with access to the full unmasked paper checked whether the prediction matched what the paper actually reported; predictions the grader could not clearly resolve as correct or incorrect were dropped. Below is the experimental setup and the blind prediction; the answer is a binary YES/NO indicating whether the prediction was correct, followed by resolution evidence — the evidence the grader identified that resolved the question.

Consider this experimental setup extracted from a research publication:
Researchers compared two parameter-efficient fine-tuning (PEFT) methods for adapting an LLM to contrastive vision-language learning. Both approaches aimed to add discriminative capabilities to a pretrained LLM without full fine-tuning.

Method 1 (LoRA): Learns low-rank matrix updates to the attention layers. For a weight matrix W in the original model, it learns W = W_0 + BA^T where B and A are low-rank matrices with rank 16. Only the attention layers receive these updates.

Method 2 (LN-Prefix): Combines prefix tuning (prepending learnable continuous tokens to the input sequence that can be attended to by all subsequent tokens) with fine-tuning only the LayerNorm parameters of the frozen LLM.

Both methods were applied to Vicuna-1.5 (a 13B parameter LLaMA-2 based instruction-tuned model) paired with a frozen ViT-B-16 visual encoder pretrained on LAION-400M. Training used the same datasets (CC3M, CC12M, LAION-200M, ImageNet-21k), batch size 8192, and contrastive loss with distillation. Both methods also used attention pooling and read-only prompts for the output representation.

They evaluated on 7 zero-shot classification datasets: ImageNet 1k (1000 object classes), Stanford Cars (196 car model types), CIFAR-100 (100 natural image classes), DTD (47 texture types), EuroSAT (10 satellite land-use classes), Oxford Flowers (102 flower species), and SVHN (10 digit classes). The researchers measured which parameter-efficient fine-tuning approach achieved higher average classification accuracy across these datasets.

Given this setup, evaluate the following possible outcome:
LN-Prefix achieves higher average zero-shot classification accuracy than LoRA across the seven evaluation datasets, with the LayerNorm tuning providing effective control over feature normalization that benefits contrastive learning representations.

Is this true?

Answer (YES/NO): NO